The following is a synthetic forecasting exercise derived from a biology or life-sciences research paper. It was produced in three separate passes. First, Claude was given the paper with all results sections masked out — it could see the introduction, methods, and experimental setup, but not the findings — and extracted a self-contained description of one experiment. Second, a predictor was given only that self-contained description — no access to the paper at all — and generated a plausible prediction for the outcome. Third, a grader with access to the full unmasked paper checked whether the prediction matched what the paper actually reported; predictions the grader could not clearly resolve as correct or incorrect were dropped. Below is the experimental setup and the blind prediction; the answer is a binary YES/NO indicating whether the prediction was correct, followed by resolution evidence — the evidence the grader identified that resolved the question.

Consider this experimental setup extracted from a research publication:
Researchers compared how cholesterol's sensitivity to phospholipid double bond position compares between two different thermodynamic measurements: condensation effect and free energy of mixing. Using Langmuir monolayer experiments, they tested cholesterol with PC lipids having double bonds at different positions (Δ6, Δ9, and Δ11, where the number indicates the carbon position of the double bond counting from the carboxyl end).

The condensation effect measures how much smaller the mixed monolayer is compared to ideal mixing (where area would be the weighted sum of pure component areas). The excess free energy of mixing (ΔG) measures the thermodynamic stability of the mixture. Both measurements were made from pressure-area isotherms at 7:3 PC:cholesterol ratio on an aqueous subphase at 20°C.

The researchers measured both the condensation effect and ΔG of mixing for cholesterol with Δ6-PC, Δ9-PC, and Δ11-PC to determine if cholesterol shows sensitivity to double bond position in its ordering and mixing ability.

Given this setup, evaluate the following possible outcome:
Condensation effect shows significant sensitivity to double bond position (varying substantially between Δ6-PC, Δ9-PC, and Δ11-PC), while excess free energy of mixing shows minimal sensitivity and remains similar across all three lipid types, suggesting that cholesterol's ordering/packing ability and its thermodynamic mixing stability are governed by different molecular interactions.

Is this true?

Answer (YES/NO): NO